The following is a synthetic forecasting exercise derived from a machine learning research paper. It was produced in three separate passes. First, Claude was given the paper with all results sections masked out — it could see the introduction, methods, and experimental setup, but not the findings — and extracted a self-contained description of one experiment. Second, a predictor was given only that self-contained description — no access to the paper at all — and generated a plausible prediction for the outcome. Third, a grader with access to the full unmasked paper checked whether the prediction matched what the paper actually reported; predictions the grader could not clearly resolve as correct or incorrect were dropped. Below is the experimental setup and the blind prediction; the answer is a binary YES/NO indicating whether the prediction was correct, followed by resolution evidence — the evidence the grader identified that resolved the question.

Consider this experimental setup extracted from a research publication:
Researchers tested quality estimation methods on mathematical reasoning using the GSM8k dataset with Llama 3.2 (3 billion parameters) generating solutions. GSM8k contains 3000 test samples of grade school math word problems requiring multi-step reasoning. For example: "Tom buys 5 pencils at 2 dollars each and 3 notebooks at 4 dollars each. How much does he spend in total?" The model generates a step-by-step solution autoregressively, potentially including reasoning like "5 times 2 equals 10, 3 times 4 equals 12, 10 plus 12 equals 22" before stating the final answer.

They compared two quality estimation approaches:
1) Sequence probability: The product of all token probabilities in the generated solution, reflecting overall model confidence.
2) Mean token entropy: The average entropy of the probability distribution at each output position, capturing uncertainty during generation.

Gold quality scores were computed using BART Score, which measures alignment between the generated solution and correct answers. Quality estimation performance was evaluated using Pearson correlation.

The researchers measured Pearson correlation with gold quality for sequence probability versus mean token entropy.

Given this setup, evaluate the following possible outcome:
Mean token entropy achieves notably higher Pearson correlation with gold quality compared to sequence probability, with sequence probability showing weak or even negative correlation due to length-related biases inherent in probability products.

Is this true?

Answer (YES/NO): YES